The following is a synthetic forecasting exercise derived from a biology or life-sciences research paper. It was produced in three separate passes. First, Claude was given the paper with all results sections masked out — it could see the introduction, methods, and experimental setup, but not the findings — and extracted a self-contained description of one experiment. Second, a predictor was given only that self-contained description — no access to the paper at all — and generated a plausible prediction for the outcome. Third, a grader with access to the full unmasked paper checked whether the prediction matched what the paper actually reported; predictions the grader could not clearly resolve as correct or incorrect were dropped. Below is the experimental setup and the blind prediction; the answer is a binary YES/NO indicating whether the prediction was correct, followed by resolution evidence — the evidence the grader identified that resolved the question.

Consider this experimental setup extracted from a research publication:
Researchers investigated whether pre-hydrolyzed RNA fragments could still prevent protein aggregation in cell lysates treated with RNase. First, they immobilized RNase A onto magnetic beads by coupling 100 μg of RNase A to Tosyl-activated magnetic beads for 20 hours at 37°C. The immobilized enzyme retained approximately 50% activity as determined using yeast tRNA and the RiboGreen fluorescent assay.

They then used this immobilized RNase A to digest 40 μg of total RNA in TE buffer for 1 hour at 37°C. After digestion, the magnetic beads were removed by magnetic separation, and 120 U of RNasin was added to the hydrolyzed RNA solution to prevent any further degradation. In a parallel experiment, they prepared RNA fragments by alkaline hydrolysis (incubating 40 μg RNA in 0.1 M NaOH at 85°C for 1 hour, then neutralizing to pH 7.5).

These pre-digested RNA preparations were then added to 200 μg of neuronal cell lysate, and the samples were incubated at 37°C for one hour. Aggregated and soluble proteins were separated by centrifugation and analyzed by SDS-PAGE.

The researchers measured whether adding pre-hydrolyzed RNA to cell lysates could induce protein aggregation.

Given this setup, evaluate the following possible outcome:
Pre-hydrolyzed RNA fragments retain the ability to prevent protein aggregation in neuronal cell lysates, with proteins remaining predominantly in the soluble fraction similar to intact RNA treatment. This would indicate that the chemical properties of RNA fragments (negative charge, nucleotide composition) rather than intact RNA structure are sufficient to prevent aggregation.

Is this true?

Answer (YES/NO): NO